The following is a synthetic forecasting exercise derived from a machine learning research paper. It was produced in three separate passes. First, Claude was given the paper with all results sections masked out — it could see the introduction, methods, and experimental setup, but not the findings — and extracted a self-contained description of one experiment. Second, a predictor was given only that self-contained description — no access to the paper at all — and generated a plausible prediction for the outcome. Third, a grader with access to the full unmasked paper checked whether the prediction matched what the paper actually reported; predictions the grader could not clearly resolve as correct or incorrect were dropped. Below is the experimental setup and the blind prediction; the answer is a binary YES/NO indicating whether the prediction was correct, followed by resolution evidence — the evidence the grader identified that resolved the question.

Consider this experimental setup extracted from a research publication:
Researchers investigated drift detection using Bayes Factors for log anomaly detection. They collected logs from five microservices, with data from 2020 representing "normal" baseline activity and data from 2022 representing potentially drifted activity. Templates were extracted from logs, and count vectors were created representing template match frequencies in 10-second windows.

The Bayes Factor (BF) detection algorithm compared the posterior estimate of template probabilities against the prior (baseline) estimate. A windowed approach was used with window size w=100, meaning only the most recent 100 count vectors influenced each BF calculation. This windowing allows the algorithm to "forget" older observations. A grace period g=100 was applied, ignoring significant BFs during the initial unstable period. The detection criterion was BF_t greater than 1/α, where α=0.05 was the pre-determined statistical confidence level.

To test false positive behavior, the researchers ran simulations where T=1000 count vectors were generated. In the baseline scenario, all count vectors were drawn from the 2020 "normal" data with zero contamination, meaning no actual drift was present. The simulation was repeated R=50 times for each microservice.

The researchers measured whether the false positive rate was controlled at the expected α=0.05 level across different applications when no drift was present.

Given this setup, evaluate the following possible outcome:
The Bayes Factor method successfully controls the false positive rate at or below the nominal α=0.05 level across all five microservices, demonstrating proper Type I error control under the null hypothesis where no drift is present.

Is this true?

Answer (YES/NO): NO